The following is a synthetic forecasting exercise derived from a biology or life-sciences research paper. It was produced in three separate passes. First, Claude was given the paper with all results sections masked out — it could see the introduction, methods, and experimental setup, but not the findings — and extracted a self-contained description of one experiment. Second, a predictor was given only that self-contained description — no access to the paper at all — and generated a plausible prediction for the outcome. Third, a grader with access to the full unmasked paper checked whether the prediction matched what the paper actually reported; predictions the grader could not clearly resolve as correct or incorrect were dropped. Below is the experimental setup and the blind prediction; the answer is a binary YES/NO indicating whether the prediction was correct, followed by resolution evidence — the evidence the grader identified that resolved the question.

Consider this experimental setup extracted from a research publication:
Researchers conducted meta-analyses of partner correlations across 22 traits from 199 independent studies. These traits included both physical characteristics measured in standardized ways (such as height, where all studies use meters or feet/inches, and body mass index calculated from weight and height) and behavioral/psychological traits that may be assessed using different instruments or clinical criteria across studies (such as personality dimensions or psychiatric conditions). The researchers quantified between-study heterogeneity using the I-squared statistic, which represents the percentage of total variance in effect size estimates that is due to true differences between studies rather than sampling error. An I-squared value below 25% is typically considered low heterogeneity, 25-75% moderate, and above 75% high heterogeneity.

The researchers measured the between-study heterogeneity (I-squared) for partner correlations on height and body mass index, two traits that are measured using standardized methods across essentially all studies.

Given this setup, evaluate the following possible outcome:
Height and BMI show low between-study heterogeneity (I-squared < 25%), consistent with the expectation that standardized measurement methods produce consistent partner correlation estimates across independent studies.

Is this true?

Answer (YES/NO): NO